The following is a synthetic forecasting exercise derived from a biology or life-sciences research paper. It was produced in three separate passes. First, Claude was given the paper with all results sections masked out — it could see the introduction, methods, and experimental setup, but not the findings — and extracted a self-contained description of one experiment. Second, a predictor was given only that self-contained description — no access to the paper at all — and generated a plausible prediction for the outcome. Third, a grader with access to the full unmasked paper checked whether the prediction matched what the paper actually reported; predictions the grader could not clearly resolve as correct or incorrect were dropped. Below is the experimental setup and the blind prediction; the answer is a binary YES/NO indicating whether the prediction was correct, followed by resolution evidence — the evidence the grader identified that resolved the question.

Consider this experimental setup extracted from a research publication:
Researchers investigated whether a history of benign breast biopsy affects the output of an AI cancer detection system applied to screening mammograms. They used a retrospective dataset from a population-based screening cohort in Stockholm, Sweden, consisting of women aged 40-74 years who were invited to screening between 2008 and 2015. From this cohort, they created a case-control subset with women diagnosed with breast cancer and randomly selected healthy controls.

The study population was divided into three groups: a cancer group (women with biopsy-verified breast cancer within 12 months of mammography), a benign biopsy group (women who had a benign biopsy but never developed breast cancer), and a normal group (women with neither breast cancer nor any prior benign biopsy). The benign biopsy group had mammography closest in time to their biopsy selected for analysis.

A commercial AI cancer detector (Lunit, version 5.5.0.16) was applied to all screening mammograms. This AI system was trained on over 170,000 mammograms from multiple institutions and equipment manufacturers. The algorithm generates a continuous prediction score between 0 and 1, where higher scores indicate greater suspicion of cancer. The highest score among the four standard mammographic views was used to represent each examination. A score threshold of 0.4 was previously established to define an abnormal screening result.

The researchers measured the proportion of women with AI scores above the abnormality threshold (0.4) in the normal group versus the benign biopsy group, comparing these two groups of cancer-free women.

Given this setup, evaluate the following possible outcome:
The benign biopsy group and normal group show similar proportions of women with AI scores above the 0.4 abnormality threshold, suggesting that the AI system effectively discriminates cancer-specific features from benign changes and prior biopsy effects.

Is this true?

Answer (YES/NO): NO